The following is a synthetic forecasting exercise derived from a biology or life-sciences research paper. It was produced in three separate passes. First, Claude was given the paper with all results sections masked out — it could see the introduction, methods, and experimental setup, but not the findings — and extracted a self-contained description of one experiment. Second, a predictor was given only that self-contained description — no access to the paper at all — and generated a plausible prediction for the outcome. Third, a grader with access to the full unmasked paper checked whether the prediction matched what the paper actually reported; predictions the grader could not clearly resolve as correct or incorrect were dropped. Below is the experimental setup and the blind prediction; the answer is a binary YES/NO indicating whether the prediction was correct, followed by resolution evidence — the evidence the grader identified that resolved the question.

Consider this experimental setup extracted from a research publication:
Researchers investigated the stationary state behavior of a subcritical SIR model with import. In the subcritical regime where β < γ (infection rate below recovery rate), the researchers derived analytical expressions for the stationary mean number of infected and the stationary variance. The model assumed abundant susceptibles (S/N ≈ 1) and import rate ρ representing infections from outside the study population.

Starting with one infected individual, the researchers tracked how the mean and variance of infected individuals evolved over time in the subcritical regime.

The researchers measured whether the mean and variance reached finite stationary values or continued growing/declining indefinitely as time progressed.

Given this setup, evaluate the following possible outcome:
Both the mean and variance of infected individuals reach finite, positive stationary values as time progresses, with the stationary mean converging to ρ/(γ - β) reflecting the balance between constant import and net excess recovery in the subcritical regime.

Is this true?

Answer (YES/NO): NO